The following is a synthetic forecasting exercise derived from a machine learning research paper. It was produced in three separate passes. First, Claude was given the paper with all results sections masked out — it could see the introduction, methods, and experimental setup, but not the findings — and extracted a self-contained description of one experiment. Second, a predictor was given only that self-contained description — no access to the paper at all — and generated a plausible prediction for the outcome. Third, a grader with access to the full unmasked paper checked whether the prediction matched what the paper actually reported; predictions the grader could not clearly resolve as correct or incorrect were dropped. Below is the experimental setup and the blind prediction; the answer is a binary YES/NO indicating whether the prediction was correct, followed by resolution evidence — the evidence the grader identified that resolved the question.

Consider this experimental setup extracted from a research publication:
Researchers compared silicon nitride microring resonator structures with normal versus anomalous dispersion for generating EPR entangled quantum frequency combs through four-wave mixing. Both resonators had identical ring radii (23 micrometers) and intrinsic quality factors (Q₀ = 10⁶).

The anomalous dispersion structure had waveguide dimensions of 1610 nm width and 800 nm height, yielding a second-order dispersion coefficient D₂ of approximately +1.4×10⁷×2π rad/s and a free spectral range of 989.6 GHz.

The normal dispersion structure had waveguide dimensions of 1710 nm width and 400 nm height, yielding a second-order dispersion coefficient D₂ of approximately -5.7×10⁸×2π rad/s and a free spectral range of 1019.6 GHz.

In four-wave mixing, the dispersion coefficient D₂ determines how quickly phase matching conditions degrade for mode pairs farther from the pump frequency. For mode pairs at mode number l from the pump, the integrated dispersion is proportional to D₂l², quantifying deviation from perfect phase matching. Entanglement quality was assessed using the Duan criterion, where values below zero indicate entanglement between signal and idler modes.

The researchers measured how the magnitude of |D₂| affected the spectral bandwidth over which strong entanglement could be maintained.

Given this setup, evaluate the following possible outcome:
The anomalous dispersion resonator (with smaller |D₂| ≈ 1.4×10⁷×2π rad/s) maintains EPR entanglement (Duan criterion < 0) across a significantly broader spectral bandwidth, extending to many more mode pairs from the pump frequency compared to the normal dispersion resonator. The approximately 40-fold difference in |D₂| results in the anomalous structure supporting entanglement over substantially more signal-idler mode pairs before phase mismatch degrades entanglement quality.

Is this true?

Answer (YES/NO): NO